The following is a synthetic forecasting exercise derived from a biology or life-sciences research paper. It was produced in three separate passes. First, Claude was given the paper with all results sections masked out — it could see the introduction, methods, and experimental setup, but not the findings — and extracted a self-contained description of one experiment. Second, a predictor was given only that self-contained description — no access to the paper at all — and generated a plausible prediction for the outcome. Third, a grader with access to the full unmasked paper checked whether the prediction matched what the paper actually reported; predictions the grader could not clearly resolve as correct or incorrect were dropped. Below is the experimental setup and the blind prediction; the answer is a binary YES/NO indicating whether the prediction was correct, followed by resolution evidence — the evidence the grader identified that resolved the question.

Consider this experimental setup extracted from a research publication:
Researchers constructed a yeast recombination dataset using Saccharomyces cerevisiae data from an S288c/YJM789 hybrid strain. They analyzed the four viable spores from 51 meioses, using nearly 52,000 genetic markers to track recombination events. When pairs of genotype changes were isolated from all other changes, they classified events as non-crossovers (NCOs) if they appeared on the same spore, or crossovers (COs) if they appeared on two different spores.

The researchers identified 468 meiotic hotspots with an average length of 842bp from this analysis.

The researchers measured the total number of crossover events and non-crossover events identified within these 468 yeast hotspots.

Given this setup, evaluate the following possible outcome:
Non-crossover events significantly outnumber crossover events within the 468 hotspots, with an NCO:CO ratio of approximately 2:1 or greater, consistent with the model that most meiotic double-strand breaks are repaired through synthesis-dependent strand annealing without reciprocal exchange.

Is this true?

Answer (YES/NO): NO